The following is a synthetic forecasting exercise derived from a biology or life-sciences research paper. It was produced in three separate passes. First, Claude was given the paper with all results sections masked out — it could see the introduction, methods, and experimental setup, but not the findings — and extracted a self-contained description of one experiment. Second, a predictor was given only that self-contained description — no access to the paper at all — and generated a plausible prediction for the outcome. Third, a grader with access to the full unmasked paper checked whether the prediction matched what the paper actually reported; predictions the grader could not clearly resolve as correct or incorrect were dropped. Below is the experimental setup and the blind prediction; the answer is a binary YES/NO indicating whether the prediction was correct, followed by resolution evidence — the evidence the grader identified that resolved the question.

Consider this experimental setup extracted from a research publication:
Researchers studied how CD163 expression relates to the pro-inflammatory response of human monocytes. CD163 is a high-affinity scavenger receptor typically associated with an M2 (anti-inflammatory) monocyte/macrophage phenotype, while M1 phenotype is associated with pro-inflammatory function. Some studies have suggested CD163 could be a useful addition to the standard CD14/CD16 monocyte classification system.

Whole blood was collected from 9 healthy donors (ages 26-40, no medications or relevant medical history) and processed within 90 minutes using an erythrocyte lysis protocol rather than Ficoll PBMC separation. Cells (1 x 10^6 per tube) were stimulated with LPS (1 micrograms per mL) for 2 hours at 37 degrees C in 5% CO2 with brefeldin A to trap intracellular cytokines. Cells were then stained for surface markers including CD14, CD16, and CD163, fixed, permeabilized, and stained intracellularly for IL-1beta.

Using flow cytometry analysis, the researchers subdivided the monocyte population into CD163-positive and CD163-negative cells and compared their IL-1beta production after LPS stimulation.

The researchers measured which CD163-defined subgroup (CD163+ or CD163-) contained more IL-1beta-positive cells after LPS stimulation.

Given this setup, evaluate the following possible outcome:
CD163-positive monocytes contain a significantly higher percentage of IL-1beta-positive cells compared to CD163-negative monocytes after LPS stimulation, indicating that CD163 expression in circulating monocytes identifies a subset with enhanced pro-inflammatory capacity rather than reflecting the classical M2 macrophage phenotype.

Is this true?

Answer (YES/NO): NO